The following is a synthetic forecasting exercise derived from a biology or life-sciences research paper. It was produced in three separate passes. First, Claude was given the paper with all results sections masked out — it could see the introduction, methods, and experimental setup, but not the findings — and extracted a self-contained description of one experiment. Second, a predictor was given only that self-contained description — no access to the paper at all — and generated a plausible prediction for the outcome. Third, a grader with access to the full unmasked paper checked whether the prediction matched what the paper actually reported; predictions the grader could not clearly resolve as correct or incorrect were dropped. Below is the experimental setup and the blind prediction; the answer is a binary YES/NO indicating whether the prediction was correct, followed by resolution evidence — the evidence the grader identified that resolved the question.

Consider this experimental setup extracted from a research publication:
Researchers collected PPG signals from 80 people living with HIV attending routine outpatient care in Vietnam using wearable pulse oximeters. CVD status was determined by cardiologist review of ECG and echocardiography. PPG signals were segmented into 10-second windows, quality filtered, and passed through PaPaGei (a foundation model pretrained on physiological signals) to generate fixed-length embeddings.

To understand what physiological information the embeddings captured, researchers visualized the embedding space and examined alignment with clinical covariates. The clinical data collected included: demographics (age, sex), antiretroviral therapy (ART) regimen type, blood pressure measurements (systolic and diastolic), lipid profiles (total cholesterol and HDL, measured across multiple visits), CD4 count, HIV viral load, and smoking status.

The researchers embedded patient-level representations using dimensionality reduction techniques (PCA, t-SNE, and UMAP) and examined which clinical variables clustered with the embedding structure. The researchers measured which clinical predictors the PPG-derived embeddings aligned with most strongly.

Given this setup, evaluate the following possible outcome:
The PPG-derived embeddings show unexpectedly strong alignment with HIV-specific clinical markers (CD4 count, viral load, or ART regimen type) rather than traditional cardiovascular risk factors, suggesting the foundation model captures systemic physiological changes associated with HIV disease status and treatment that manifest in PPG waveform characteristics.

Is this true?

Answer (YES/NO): NO